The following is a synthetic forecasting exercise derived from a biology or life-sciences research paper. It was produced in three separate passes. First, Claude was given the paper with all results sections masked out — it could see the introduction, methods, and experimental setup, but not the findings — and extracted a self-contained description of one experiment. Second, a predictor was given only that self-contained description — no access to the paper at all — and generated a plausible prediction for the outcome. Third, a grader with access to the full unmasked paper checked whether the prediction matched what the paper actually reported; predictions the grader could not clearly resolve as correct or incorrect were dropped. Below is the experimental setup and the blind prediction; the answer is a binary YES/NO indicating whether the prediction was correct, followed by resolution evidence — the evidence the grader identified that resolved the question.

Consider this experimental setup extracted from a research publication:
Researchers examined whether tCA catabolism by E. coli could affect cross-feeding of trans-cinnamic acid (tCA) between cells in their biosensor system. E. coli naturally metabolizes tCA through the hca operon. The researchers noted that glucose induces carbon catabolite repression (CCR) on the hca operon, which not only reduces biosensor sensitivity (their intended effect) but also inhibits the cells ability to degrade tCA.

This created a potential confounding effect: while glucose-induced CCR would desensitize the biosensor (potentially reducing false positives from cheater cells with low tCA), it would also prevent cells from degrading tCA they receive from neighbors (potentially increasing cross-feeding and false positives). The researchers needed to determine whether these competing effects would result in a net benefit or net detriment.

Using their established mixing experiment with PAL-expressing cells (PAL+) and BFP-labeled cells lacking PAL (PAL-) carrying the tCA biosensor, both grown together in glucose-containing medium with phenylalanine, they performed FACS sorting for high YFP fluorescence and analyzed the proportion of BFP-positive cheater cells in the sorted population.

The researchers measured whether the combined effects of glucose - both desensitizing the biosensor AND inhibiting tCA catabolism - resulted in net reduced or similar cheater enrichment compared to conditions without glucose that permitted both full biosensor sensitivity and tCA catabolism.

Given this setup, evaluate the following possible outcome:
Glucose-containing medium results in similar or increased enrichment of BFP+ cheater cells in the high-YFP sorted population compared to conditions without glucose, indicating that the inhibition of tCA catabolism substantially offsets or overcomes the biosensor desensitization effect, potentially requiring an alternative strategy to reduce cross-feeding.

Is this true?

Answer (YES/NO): NO